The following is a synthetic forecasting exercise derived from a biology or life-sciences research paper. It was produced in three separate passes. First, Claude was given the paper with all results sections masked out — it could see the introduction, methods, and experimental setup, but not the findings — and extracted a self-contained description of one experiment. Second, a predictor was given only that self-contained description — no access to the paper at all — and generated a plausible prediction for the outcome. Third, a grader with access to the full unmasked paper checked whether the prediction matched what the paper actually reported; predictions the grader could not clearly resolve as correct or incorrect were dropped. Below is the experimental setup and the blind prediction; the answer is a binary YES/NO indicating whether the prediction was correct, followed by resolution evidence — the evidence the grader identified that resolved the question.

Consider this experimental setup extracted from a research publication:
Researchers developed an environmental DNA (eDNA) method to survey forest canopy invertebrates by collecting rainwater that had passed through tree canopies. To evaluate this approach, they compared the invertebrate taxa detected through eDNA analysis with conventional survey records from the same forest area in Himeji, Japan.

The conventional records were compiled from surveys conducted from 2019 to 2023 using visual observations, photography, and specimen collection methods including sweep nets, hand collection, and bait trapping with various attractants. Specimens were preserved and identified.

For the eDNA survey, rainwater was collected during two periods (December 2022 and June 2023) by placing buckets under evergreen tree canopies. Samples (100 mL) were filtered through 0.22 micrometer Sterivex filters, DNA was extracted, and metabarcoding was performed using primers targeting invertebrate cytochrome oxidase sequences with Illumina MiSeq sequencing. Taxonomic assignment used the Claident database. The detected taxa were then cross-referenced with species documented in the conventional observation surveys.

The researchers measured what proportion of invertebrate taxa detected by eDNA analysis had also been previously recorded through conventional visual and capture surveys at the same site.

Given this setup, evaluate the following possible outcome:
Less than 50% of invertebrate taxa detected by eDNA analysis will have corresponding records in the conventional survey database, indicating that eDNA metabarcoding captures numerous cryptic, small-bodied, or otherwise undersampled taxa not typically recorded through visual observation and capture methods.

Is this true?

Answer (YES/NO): YES